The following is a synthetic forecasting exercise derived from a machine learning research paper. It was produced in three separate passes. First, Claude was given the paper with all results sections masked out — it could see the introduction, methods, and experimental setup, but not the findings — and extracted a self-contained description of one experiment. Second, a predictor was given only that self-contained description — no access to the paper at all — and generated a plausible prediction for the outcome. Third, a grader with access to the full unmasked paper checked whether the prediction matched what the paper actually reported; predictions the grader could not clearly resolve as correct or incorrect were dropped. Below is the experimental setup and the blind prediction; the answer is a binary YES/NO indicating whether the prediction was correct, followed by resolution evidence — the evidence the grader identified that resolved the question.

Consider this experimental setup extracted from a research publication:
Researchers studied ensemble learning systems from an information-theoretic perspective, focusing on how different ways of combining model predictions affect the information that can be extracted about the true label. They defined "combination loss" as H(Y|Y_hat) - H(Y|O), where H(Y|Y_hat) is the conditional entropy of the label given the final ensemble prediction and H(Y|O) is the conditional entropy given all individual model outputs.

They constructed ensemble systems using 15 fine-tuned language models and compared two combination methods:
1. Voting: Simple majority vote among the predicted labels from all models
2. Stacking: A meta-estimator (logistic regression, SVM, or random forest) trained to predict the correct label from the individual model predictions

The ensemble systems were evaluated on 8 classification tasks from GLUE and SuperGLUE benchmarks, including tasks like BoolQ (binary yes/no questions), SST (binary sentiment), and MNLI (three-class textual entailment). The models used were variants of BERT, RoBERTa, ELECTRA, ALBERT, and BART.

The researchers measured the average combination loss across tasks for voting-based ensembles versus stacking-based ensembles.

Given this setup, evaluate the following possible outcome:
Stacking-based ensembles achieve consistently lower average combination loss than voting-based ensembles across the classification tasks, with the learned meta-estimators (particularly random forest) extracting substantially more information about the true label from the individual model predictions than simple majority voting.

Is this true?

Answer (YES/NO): NO